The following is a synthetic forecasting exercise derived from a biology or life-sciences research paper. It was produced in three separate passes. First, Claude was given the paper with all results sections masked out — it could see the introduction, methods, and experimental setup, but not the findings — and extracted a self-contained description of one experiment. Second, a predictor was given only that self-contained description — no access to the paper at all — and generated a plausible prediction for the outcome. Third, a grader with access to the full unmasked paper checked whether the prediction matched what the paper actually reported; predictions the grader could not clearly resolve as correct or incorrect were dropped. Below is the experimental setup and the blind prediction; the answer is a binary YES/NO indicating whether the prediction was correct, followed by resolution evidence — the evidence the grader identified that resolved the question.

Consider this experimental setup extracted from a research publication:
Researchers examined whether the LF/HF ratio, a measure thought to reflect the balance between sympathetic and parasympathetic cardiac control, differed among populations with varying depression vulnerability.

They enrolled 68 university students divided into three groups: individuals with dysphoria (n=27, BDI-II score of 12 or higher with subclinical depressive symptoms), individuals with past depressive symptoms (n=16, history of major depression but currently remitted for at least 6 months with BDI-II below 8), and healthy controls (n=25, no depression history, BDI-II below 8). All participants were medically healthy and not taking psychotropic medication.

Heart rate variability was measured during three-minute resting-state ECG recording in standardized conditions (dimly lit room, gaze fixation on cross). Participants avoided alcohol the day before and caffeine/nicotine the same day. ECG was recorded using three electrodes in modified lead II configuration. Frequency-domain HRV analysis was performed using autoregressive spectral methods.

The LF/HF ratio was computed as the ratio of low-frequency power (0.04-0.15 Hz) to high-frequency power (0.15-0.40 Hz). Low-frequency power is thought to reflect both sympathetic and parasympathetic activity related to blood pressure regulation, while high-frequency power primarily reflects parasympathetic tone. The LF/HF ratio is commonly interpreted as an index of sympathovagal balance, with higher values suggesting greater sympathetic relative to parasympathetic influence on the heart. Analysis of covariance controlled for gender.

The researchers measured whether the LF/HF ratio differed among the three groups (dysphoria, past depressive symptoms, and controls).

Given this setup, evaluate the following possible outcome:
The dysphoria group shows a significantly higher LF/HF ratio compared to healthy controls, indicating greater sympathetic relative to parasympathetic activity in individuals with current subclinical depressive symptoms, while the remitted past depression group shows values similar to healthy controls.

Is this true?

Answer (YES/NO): NO